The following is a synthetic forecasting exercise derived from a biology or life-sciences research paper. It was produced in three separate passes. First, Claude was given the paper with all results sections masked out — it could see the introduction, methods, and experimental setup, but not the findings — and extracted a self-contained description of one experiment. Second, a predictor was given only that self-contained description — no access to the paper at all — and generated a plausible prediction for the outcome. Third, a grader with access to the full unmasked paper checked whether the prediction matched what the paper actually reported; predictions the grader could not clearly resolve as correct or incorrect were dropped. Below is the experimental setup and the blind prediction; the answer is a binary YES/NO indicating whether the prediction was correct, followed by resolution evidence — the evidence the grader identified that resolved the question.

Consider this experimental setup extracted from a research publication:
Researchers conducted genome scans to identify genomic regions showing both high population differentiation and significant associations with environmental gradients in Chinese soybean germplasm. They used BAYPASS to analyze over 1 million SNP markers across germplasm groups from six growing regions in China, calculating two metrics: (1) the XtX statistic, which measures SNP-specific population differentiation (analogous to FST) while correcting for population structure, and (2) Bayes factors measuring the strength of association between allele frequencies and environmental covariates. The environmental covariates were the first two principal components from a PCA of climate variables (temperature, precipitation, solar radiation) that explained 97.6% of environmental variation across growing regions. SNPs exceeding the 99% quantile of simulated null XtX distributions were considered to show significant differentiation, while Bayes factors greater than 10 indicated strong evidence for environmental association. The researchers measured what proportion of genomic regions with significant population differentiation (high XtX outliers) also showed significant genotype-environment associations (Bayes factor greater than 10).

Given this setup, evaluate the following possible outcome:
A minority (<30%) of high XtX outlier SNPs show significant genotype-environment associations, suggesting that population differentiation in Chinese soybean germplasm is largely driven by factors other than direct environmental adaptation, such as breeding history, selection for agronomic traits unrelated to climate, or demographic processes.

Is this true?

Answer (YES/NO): NO